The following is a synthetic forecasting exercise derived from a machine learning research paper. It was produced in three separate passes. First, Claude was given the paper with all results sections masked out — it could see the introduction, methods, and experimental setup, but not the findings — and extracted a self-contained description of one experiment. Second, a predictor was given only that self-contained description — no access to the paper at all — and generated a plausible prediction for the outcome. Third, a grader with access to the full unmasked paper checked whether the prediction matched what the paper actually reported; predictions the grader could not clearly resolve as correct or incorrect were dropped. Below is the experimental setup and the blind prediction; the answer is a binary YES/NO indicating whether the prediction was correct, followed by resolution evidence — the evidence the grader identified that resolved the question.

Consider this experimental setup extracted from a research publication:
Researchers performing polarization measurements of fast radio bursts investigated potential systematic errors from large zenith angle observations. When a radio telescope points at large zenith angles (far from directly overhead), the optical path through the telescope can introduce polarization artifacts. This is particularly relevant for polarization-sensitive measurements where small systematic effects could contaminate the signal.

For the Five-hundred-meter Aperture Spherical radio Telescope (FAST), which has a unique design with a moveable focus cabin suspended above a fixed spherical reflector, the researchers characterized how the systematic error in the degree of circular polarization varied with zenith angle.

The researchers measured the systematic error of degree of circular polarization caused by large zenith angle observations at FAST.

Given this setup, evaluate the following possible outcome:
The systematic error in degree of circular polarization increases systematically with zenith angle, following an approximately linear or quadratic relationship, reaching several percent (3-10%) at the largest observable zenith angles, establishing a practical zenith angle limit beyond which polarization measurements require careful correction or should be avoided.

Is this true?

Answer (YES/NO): NO